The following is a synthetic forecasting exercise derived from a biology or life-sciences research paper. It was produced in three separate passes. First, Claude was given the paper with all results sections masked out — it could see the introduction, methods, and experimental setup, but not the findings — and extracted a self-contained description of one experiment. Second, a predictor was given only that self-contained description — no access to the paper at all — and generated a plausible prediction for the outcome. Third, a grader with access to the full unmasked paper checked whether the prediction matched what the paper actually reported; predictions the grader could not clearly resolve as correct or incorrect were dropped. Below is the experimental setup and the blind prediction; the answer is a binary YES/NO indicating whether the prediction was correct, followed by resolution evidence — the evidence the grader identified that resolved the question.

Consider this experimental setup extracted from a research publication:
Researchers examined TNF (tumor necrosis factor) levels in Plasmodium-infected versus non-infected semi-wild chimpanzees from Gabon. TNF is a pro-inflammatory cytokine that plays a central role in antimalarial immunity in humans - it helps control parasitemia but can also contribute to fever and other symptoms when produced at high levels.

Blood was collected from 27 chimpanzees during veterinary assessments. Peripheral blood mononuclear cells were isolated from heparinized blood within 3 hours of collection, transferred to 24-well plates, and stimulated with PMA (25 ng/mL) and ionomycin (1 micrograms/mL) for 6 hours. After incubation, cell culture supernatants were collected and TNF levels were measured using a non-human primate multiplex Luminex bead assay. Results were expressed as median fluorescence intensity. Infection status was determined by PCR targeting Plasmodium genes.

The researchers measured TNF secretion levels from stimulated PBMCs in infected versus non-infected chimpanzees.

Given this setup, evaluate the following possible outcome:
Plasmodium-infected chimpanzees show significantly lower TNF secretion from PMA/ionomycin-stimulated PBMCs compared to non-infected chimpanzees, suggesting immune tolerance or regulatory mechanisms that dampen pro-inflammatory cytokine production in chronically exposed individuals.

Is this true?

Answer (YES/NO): NO